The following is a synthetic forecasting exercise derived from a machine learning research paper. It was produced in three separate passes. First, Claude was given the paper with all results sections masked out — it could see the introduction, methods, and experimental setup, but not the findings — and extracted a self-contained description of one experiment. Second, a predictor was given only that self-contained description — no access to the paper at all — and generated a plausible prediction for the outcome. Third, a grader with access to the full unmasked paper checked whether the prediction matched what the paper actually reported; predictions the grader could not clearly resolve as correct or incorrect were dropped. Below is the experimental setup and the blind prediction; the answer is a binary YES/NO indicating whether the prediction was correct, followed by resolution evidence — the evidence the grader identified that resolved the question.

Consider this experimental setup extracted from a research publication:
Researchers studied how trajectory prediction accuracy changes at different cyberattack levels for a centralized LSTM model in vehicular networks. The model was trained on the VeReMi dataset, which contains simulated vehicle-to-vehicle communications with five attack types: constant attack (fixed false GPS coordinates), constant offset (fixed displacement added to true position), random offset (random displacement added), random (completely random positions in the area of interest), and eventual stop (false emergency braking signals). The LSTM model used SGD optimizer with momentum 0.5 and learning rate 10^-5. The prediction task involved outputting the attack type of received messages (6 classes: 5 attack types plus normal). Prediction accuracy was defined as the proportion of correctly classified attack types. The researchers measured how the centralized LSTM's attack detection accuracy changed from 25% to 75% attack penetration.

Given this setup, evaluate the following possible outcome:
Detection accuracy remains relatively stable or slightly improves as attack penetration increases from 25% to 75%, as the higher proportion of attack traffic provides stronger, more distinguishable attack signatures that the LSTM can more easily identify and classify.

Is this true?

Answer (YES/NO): NO